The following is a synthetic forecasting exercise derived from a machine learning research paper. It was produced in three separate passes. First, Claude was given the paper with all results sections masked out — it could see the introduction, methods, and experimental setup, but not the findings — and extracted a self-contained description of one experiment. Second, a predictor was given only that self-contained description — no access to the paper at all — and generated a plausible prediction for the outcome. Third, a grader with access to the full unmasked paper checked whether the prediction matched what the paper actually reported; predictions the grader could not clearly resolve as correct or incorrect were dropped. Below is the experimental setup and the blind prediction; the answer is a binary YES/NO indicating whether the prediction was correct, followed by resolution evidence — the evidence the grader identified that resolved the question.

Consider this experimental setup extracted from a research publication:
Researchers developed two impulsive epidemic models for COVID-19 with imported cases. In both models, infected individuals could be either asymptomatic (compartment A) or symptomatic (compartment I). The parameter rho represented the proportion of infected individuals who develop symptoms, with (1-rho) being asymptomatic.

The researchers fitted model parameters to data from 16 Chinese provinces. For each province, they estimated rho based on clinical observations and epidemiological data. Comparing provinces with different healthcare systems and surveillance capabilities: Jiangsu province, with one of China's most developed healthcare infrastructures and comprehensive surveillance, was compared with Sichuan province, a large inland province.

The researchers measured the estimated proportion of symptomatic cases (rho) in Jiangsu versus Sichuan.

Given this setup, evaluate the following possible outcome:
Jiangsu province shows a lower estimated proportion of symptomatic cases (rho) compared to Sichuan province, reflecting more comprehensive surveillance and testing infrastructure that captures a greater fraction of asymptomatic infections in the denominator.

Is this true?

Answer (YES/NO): NO